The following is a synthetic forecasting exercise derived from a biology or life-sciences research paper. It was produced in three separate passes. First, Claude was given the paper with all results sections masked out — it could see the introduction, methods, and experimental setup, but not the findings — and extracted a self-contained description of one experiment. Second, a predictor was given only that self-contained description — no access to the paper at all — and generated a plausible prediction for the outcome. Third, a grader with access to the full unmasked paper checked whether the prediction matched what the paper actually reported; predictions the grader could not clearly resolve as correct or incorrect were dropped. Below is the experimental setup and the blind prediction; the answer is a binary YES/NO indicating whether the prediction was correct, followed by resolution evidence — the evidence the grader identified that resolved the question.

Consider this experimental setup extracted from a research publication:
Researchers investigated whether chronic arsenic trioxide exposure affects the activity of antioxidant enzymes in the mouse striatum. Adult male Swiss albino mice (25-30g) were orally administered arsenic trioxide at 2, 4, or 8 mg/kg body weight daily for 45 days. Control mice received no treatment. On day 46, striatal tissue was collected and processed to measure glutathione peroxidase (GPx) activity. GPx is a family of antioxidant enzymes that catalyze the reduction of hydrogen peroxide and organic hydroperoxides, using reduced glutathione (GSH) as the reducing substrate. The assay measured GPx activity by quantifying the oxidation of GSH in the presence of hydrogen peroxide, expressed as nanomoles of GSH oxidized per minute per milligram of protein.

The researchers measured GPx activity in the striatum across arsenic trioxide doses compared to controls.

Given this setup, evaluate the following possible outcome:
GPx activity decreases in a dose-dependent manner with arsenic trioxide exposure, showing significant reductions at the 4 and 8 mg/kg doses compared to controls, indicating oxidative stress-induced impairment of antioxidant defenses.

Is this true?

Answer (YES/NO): NO